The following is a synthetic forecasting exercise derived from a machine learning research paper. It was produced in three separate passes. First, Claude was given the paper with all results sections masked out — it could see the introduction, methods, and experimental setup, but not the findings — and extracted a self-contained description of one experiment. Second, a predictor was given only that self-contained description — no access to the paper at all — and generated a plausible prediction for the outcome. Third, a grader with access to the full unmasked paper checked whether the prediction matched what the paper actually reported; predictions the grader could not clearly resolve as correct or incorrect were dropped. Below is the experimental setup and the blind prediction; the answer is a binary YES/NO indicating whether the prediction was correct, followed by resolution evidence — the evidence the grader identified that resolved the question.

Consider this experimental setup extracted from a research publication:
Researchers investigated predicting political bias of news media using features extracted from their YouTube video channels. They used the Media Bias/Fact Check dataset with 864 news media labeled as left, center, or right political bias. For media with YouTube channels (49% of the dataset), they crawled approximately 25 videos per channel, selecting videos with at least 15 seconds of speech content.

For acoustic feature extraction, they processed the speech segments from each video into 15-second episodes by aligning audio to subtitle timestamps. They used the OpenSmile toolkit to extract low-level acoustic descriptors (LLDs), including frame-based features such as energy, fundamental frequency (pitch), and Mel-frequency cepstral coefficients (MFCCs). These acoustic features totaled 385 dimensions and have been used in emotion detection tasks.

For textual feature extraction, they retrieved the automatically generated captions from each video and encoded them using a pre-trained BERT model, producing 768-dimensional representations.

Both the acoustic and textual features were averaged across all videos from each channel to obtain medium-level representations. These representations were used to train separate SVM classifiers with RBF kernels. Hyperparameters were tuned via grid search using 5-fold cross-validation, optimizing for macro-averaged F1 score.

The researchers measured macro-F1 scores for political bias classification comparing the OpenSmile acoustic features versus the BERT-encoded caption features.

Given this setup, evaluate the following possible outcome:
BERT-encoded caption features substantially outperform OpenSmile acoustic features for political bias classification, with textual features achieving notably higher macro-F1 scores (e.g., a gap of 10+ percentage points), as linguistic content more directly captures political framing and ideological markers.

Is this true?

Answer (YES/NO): NO